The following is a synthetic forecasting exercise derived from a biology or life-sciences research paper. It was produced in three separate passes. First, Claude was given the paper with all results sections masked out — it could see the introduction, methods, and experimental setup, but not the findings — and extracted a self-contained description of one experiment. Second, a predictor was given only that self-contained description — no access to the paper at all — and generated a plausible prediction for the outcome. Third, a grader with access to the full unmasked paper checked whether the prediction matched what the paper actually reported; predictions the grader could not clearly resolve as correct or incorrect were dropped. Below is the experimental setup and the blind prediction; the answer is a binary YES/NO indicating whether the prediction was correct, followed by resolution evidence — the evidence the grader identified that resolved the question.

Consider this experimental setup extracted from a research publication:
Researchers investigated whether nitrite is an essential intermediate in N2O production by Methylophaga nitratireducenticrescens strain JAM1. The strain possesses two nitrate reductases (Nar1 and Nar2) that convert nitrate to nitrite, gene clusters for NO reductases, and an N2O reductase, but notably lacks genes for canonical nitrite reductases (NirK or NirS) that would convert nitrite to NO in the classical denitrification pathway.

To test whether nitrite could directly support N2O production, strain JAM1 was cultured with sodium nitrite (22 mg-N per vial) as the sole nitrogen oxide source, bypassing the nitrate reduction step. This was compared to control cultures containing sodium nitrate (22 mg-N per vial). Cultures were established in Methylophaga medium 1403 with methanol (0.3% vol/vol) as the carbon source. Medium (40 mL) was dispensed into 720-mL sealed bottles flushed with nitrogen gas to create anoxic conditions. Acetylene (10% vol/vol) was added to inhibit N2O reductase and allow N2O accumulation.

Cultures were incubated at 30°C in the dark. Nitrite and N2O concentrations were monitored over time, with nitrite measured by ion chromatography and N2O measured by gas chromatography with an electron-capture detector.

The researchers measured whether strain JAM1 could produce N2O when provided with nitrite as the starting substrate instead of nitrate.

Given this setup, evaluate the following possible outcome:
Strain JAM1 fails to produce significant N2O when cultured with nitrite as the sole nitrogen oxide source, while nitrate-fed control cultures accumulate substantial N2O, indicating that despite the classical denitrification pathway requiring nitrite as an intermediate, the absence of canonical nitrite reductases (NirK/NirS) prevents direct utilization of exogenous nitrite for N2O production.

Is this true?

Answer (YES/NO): NO